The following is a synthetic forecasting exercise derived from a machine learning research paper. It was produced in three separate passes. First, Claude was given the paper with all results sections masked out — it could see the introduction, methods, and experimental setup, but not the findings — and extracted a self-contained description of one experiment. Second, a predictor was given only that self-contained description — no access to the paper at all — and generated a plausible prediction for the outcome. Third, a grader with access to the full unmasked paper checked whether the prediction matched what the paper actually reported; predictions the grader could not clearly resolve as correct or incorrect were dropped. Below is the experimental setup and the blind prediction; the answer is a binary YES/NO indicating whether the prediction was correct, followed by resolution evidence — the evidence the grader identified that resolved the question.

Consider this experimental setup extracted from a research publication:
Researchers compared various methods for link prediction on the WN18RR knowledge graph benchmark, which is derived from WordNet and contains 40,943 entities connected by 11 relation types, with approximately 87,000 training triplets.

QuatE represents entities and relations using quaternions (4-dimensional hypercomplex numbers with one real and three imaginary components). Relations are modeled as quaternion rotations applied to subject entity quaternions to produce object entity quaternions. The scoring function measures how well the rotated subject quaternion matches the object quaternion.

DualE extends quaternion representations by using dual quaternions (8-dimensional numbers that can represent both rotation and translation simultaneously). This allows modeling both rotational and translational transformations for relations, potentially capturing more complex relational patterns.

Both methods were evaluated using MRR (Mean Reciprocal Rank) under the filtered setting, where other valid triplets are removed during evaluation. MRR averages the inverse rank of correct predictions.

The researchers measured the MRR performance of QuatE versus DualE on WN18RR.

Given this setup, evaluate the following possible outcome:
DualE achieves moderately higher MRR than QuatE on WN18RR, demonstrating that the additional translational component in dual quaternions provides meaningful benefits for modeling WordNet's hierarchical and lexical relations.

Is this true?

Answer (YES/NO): NO